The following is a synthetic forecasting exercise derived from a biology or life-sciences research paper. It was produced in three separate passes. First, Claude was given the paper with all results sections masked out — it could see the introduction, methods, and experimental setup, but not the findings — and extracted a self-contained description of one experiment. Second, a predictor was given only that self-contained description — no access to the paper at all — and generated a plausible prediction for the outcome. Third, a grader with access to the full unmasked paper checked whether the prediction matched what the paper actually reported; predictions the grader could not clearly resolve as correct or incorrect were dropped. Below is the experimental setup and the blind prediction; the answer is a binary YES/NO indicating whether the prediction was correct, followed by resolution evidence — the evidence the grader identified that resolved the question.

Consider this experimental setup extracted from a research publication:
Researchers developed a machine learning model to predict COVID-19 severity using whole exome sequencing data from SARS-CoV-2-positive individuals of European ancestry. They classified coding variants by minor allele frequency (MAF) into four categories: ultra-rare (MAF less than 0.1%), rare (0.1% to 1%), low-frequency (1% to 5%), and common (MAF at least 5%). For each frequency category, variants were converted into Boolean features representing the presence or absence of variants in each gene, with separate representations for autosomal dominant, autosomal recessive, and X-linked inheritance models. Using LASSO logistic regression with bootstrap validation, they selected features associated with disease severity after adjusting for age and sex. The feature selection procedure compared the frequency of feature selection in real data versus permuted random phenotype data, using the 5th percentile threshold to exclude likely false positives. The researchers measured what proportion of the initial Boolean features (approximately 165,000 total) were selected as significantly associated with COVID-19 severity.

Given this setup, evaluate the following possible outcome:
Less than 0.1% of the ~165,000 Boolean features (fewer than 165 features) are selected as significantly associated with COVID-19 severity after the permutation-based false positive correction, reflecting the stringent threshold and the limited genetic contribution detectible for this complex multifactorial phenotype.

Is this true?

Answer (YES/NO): NO